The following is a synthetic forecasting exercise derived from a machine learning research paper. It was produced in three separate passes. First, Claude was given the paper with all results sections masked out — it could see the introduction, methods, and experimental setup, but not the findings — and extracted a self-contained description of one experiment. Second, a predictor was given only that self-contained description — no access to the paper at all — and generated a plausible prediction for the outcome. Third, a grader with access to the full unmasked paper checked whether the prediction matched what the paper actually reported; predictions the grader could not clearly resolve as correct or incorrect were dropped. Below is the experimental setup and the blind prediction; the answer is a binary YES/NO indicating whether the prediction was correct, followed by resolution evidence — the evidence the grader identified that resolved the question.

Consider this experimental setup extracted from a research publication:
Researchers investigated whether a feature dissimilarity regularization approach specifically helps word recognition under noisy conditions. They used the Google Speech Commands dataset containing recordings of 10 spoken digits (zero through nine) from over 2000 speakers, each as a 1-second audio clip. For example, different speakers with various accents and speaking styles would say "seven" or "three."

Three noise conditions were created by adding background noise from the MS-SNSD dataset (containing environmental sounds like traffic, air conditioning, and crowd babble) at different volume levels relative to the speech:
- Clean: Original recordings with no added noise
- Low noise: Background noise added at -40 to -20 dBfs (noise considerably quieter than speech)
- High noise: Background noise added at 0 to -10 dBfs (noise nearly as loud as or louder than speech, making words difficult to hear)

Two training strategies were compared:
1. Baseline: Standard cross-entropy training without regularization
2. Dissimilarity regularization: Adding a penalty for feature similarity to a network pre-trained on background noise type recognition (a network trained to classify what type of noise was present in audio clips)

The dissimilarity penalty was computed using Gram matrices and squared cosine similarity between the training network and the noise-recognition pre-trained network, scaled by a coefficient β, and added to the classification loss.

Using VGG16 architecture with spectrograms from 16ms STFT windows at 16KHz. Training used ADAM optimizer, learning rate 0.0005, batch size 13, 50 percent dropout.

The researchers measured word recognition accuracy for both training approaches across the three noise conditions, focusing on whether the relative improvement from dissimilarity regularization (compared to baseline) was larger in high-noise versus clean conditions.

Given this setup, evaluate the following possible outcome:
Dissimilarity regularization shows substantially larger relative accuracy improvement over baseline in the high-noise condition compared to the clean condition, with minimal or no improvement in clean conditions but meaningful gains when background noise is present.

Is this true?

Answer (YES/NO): NO